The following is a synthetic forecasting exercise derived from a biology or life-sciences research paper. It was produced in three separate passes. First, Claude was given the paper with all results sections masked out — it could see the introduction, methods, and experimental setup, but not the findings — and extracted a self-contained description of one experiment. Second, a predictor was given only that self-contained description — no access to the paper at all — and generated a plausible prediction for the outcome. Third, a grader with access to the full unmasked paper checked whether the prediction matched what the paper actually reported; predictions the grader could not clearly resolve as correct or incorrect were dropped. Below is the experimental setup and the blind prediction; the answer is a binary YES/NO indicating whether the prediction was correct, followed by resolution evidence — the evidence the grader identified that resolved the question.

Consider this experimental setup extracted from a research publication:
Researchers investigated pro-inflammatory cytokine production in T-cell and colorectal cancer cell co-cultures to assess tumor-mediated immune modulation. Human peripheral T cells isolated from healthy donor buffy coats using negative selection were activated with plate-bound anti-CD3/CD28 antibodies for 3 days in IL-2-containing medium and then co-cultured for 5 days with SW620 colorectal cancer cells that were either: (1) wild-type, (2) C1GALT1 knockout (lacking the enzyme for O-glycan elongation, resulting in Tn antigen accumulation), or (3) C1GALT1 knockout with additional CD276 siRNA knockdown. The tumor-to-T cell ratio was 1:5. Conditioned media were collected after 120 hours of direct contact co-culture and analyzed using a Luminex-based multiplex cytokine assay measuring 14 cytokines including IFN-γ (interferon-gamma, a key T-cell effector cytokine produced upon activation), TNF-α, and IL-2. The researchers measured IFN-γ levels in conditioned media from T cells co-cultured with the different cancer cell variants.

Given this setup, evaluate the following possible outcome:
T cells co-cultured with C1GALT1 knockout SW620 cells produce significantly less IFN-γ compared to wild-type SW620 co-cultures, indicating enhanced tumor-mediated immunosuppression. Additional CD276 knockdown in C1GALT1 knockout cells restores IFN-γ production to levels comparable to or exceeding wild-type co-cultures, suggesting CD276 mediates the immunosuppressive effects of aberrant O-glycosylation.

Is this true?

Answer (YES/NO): YES